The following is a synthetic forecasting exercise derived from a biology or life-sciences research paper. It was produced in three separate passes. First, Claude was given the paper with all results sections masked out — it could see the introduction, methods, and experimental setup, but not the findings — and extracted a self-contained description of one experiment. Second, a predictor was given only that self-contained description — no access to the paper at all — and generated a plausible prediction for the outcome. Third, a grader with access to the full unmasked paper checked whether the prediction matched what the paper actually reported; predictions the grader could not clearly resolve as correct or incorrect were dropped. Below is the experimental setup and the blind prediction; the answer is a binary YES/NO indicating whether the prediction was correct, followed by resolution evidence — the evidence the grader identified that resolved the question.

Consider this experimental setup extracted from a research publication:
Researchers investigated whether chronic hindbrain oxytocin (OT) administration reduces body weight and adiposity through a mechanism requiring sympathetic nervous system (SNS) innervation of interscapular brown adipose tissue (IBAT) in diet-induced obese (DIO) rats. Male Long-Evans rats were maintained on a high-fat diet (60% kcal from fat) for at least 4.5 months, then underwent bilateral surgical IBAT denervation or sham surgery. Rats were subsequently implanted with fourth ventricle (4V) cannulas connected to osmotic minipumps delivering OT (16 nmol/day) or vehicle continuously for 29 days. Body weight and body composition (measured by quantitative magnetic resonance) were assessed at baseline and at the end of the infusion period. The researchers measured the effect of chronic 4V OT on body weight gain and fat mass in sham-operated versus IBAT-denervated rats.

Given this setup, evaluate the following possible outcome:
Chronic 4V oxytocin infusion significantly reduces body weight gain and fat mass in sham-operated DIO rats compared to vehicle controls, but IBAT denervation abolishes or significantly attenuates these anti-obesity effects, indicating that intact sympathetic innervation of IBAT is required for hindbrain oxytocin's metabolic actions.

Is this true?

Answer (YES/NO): NO